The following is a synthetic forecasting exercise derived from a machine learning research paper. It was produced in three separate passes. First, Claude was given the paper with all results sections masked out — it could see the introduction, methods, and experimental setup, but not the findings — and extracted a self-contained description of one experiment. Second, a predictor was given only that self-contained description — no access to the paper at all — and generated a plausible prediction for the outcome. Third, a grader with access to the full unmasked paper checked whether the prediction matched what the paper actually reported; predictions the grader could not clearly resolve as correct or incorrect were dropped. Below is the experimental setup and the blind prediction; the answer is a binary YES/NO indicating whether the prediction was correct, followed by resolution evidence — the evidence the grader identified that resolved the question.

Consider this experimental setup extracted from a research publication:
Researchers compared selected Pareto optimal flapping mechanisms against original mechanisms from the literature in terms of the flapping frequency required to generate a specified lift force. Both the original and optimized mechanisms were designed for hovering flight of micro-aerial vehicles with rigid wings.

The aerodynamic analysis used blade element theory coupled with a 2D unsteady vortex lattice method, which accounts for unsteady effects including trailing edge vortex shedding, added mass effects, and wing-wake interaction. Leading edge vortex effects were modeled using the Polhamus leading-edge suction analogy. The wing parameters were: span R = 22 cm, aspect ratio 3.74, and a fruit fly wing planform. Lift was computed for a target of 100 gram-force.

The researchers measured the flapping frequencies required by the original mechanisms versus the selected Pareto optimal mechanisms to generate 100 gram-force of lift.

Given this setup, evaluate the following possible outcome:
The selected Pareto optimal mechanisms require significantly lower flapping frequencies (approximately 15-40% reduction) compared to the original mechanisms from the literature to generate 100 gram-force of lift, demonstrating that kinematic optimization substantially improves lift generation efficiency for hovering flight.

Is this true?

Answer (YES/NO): YES